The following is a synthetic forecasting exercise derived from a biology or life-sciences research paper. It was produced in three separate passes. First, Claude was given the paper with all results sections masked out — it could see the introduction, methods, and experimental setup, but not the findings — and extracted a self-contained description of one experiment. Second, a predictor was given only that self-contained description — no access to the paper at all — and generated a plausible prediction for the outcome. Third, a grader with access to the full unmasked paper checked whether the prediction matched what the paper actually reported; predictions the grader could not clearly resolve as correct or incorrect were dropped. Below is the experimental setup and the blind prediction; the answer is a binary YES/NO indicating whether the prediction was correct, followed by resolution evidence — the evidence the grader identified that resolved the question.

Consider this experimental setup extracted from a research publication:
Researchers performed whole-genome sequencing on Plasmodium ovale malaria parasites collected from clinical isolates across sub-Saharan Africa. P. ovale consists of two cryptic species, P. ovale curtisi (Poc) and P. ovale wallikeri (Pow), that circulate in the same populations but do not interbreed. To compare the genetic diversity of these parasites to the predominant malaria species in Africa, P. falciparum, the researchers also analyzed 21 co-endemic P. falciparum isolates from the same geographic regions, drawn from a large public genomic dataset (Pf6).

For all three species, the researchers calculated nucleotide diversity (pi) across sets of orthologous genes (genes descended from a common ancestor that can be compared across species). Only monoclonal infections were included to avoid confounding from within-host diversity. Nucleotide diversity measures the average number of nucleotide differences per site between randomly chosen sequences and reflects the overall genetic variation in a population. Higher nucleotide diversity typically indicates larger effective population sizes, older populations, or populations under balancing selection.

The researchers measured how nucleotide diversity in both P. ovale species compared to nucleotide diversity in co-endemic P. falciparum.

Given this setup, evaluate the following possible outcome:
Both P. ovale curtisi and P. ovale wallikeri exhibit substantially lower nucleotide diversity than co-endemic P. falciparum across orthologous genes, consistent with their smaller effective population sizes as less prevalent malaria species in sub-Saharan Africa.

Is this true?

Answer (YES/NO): NO